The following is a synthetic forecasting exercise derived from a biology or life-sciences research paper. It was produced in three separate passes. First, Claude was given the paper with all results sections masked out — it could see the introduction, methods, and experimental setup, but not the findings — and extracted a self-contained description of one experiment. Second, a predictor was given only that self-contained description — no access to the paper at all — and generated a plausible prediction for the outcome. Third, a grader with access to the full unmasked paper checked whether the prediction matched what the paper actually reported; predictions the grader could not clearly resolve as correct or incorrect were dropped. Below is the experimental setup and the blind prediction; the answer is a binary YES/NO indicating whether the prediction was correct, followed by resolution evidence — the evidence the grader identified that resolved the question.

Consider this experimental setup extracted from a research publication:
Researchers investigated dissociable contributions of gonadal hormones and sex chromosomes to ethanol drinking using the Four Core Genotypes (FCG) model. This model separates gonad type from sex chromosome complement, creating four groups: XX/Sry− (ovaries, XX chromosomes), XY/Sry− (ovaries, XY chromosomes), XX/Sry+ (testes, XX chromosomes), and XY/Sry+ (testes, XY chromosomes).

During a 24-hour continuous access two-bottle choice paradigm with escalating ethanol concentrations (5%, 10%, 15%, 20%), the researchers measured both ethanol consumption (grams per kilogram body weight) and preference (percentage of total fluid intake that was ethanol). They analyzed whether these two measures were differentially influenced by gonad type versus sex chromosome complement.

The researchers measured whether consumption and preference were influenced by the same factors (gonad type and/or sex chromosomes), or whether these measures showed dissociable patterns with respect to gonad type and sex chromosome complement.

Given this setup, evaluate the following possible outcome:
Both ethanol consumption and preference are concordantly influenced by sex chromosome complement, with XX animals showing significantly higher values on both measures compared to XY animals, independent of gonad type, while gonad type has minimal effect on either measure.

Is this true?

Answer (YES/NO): NO